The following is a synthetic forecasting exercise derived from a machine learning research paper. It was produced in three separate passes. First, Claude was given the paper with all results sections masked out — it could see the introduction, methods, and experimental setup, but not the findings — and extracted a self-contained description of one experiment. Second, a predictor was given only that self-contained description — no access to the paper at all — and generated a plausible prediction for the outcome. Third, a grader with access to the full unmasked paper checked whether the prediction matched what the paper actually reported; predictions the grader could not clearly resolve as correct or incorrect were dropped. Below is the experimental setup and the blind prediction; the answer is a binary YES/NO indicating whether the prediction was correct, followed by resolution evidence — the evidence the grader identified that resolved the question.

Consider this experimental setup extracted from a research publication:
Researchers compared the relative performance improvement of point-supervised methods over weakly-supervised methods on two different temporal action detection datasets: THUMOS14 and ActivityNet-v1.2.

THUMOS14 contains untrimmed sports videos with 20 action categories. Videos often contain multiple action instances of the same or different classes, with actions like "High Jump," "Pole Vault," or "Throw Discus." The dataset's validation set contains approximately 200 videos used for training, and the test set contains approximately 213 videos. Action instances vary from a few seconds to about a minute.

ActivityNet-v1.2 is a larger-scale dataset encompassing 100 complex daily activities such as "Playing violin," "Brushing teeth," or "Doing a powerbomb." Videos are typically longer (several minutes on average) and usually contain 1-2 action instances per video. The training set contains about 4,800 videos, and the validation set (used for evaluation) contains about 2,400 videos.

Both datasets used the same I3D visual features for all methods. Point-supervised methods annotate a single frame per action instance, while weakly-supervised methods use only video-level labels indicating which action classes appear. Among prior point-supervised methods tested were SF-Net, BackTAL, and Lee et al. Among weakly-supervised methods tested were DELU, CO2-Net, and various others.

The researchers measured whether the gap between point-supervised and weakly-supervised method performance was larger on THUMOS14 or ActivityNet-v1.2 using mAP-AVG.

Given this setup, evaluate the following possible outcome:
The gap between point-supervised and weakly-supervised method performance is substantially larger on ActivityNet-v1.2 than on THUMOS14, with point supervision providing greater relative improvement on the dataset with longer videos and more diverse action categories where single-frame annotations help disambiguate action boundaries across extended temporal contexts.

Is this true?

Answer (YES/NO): NO